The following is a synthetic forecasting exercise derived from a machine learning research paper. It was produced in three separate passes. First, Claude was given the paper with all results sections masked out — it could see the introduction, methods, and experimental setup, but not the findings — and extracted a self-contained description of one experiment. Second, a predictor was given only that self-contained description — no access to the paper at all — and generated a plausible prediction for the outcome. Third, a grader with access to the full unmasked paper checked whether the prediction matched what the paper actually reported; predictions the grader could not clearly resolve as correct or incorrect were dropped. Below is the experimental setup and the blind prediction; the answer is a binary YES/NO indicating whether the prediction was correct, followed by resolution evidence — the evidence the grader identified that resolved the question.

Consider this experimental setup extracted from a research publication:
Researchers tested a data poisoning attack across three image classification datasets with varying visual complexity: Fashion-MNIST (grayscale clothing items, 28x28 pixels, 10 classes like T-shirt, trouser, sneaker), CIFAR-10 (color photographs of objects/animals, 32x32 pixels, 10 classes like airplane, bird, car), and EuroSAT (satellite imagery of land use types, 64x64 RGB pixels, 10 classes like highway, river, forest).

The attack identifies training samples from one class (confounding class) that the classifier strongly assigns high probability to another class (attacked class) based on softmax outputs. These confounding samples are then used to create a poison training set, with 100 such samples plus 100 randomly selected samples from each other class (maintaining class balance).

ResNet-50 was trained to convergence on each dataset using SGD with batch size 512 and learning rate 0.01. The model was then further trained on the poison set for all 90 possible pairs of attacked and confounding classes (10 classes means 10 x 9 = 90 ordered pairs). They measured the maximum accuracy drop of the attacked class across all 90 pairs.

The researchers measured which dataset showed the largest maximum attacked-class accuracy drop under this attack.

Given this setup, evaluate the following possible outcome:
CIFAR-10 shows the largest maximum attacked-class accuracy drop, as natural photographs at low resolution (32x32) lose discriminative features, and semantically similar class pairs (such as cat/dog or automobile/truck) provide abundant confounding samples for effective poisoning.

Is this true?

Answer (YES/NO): YES